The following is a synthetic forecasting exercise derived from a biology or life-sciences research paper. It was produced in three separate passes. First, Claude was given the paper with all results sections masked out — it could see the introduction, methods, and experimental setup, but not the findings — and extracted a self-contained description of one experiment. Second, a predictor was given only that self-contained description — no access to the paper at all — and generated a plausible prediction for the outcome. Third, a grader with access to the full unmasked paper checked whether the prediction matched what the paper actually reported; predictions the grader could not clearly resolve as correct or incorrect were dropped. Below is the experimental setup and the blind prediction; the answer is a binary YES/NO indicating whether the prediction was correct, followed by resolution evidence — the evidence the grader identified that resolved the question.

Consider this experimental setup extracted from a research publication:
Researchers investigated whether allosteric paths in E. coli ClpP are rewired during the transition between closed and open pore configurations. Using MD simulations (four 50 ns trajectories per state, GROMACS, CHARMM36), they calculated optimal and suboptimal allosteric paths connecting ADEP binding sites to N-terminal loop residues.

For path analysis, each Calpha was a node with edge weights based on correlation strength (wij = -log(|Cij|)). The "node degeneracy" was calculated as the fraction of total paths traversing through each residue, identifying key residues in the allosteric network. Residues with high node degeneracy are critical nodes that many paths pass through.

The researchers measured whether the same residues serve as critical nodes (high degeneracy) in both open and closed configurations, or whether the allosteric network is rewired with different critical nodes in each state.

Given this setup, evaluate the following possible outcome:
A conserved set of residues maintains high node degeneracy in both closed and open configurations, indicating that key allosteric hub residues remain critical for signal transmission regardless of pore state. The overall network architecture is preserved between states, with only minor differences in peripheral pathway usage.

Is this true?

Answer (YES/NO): NO